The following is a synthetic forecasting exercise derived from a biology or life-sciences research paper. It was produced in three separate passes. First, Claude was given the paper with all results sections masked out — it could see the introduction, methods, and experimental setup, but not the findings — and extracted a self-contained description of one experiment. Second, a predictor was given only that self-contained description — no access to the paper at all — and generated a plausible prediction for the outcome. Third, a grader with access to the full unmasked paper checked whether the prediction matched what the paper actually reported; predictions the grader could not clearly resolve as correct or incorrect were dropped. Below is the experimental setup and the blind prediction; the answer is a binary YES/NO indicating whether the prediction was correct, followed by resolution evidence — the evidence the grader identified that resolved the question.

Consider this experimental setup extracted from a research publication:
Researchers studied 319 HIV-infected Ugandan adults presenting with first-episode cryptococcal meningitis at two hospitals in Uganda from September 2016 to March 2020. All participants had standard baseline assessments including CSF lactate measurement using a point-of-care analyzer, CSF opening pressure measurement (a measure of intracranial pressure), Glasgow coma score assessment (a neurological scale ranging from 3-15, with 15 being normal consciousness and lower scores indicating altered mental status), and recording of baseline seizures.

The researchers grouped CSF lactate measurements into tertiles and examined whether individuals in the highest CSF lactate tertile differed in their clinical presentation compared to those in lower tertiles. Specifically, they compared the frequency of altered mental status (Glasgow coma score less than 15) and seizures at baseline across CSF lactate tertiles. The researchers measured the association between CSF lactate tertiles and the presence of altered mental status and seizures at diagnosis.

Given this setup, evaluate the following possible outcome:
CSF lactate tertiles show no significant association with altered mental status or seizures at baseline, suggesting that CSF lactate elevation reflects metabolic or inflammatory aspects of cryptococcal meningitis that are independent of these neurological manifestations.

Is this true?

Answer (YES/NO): NO